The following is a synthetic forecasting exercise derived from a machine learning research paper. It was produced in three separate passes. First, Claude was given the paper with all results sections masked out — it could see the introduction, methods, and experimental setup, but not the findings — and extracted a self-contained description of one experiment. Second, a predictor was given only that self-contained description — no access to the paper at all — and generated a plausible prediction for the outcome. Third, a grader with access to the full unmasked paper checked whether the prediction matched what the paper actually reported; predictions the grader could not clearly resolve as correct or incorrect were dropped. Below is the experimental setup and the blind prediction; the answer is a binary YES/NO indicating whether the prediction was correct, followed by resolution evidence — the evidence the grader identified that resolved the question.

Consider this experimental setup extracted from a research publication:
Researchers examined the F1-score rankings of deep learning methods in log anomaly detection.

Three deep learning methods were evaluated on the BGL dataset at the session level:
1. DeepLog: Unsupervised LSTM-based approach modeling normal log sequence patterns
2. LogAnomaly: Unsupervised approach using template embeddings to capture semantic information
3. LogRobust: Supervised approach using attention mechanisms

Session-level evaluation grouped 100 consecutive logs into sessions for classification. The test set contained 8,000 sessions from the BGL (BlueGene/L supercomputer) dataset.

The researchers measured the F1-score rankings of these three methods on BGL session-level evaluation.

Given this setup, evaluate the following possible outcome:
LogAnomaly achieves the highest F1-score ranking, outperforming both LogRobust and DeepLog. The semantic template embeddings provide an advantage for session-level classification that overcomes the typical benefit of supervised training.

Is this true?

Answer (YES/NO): NO